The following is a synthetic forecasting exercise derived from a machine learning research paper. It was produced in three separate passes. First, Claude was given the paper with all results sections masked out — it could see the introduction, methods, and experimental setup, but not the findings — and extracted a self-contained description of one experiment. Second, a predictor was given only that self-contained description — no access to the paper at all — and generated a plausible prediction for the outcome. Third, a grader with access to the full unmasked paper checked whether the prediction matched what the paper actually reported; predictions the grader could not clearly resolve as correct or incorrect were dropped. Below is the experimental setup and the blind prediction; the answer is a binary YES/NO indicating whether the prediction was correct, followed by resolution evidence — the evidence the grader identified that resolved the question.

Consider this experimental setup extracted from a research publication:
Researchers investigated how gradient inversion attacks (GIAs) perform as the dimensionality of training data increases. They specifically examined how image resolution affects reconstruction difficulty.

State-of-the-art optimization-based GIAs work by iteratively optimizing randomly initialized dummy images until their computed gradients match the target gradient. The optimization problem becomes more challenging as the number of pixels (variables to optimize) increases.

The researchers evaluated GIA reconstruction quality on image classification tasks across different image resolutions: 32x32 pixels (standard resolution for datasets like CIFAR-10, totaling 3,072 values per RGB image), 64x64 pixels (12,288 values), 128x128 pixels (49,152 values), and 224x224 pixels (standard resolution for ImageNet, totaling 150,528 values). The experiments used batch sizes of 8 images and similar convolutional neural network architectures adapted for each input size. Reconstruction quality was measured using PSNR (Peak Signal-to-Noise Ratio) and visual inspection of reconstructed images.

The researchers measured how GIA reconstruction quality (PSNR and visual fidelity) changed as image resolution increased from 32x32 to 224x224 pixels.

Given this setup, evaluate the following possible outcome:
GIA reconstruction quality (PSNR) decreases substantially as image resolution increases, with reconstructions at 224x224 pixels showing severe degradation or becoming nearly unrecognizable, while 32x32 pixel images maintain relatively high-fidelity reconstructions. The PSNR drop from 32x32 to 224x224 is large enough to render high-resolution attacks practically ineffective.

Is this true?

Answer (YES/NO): YES